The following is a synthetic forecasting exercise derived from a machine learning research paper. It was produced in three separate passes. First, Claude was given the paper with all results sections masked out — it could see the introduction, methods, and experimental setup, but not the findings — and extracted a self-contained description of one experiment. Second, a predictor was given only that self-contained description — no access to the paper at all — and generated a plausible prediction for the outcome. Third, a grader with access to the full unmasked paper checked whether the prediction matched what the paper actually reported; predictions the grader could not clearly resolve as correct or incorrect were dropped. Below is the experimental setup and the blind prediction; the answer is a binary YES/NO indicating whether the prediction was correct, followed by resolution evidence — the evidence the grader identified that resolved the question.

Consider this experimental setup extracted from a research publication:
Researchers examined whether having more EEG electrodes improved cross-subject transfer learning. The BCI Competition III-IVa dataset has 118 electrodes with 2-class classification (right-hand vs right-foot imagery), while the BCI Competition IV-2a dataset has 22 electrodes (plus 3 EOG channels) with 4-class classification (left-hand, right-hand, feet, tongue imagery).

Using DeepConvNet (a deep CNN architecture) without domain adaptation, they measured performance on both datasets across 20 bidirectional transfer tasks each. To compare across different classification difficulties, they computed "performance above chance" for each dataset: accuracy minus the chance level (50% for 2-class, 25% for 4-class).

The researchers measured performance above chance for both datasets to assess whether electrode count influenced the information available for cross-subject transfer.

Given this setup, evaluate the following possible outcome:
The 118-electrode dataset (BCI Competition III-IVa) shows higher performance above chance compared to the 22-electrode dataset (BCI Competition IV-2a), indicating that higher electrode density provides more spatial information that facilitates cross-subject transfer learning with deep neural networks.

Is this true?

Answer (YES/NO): NO